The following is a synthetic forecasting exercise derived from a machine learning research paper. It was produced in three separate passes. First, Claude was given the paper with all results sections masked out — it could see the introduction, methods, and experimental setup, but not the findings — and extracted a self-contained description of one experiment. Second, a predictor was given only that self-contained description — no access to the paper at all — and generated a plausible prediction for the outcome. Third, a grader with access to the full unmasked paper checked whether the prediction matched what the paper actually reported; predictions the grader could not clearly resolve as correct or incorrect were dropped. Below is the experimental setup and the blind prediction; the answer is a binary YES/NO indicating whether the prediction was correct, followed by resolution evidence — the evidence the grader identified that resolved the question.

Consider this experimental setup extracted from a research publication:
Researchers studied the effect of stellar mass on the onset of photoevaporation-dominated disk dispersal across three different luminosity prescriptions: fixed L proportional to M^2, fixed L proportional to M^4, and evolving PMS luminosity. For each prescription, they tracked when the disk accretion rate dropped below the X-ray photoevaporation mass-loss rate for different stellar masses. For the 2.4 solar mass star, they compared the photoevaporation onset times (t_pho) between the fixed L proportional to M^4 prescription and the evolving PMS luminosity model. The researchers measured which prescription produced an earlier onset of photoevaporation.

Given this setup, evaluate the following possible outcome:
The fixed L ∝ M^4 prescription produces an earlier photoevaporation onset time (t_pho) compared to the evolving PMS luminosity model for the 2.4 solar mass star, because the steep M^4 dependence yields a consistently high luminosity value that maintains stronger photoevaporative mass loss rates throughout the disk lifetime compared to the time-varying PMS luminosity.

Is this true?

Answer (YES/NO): YES